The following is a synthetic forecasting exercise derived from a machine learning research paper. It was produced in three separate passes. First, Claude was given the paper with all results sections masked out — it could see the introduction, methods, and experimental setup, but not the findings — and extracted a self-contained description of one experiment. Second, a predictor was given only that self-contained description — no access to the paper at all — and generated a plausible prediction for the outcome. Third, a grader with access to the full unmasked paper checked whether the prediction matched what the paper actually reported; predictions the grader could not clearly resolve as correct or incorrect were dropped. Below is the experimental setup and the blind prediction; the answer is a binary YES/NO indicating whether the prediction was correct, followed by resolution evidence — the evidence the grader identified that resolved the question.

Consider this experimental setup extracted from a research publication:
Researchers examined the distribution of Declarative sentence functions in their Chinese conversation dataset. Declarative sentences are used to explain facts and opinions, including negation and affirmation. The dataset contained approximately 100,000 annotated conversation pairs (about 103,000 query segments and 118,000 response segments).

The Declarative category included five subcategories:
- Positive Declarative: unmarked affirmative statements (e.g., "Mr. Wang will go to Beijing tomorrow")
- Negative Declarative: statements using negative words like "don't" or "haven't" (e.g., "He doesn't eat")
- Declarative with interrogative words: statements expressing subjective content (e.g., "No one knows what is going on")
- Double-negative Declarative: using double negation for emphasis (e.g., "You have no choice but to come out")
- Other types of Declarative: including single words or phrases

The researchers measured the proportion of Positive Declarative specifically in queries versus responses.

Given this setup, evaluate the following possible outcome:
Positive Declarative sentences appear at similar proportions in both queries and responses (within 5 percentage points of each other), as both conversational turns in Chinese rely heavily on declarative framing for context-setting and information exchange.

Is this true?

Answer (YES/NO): NO